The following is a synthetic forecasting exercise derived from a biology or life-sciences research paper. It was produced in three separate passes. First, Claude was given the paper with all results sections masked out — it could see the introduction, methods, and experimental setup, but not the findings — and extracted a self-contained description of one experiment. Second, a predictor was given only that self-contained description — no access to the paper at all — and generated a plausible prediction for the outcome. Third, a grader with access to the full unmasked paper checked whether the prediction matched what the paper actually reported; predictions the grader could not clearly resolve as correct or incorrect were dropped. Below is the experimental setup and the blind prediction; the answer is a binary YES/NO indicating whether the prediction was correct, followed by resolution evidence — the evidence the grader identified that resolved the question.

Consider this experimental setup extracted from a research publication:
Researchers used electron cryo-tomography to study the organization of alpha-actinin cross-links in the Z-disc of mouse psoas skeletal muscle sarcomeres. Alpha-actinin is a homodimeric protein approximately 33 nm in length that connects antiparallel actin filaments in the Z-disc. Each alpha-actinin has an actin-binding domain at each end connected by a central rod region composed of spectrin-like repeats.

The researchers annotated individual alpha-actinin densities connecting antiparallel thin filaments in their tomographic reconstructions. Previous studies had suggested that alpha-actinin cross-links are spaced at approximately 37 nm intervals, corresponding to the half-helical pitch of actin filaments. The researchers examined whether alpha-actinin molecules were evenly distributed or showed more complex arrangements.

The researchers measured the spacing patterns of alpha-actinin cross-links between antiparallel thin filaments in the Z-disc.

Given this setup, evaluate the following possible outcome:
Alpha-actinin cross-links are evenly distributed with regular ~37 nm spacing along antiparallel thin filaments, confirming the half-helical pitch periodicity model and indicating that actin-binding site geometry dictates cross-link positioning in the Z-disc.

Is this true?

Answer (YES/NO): NO